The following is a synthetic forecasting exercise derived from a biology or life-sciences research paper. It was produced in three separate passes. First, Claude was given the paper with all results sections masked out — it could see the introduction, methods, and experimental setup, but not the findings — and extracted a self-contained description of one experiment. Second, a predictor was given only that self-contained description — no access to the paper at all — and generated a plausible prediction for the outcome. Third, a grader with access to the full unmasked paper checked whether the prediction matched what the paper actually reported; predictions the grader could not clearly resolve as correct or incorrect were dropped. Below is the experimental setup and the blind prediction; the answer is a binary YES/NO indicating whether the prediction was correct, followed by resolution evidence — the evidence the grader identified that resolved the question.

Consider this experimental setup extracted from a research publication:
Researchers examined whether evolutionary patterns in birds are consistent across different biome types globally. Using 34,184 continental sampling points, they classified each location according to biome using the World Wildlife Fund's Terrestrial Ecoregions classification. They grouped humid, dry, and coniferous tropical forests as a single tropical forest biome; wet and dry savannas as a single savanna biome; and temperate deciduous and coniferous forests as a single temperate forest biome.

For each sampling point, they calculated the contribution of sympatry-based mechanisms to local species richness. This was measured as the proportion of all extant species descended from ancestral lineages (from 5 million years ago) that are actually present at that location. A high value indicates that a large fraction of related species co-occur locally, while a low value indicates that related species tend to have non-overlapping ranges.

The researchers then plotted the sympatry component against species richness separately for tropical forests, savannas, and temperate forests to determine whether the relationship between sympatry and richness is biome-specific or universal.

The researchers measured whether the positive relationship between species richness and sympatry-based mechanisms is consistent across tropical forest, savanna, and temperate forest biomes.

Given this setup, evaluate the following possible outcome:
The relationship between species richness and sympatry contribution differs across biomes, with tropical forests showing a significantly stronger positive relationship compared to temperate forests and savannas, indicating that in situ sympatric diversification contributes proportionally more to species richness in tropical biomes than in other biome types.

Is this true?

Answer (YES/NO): NO